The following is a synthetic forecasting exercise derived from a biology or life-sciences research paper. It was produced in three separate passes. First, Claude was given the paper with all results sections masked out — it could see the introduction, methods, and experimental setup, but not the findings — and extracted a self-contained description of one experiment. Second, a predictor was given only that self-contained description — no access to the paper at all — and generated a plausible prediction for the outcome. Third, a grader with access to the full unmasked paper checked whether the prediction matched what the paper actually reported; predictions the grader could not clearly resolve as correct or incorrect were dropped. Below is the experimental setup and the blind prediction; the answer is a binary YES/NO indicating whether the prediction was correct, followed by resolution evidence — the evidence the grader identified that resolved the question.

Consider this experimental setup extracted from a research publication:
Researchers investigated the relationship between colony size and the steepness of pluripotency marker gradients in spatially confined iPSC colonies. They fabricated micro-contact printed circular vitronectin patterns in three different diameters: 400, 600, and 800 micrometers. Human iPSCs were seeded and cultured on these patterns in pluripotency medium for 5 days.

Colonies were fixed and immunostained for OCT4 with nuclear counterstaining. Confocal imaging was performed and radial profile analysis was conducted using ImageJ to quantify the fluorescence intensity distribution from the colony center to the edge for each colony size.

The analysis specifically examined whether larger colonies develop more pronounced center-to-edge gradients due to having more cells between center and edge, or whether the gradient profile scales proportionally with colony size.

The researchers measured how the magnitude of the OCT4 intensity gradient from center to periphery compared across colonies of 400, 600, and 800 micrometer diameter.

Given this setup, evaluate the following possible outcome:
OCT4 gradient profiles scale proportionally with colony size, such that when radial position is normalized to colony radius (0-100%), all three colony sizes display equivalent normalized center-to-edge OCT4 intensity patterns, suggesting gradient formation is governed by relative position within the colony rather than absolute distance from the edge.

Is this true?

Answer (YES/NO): NO